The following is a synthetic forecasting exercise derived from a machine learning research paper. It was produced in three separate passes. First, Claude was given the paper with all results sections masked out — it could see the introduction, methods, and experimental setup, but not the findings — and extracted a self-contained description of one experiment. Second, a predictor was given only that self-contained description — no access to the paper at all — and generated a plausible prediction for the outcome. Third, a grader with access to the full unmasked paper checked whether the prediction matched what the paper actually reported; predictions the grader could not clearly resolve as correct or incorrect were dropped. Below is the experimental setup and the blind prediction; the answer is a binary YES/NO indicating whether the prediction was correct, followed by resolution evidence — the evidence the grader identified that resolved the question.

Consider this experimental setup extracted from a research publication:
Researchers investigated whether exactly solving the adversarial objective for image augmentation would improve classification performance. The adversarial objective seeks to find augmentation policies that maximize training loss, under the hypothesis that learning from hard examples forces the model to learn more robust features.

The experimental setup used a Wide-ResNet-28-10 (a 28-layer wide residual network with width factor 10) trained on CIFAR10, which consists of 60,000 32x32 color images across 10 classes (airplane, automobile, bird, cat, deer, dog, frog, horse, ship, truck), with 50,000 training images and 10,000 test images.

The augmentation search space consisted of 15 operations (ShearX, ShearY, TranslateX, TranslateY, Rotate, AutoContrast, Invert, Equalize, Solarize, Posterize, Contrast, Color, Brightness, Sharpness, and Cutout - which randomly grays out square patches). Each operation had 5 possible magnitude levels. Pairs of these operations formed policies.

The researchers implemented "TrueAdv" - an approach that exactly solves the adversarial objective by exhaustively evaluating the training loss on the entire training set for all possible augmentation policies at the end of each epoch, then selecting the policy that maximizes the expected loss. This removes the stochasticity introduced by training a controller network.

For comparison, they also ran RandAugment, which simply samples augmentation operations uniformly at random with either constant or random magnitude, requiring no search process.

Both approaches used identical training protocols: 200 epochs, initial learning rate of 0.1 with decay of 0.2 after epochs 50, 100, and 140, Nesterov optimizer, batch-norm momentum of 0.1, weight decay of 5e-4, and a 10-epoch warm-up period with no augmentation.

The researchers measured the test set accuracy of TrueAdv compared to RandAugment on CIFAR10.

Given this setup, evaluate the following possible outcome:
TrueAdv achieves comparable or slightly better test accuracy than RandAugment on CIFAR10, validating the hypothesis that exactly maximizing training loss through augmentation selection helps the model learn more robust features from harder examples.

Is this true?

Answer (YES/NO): NO